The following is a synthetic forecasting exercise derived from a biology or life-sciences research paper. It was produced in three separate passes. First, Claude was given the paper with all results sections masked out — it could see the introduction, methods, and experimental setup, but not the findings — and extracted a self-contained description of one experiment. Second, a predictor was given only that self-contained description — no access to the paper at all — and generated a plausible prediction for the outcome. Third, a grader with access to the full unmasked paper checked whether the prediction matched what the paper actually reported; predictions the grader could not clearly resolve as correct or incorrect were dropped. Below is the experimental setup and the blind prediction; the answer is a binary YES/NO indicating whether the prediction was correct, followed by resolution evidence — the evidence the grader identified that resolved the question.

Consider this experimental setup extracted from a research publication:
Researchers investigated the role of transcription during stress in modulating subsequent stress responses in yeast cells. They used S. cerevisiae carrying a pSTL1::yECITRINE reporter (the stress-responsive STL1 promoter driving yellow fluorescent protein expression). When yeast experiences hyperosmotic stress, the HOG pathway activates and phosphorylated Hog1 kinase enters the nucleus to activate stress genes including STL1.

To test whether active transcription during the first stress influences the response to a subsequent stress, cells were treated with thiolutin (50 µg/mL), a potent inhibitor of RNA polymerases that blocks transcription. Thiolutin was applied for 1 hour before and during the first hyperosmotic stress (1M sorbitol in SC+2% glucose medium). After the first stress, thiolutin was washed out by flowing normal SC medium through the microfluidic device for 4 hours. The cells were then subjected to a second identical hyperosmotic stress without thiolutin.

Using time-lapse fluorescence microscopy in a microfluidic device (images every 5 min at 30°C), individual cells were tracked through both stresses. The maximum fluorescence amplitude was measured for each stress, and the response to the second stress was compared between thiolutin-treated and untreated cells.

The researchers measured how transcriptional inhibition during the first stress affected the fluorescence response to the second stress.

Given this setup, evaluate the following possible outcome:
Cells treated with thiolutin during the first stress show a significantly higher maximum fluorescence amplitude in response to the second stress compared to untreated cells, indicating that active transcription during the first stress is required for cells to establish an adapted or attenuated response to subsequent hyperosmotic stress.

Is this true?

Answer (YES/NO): NO